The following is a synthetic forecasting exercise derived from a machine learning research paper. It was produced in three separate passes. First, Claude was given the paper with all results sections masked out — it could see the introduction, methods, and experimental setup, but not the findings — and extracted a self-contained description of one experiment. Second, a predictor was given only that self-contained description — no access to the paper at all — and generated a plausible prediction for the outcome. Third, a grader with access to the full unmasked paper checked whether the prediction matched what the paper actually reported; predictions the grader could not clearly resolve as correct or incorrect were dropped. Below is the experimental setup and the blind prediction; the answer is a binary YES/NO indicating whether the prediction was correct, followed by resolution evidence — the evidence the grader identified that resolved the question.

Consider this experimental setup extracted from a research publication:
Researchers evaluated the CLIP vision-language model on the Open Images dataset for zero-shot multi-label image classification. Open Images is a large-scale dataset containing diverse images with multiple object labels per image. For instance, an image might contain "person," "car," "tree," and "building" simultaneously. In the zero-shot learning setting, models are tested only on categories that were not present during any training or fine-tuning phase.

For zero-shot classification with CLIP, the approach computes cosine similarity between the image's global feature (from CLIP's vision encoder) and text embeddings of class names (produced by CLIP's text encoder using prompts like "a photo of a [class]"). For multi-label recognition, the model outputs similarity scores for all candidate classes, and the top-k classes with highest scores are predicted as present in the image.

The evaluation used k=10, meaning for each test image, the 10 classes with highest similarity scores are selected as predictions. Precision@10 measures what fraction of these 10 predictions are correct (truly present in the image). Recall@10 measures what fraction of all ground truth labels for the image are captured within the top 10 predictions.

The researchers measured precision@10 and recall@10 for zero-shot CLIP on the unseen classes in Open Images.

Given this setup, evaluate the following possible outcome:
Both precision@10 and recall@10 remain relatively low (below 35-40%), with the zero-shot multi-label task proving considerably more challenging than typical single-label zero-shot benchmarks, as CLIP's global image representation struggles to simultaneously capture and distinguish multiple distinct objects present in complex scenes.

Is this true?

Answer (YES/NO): NO